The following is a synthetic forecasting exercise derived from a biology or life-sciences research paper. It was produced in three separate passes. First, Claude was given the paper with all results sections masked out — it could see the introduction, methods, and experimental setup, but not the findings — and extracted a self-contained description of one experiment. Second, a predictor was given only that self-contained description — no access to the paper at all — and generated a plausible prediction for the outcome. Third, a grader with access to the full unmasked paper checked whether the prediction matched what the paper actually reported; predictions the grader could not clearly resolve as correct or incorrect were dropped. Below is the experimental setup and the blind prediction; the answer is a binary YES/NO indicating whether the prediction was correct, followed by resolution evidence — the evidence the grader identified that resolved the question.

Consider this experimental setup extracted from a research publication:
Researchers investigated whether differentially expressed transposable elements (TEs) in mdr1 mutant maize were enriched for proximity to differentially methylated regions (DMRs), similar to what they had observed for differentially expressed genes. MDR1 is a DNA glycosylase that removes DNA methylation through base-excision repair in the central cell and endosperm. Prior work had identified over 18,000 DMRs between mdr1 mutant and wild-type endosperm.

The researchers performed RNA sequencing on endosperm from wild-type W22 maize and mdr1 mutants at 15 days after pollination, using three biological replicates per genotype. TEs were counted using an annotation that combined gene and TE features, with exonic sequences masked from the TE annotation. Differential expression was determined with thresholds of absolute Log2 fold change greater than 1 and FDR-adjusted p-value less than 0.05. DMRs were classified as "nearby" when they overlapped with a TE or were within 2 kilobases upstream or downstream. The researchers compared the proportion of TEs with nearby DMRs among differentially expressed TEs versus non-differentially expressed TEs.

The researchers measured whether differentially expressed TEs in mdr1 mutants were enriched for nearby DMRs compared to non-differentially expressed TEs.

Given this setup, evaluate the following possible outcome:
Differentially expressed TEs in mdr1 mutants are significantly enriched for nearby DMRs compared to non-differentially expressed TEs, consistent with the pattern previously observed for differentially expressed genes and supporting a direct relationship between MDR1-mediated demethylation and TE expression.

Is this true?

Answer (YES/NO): YES